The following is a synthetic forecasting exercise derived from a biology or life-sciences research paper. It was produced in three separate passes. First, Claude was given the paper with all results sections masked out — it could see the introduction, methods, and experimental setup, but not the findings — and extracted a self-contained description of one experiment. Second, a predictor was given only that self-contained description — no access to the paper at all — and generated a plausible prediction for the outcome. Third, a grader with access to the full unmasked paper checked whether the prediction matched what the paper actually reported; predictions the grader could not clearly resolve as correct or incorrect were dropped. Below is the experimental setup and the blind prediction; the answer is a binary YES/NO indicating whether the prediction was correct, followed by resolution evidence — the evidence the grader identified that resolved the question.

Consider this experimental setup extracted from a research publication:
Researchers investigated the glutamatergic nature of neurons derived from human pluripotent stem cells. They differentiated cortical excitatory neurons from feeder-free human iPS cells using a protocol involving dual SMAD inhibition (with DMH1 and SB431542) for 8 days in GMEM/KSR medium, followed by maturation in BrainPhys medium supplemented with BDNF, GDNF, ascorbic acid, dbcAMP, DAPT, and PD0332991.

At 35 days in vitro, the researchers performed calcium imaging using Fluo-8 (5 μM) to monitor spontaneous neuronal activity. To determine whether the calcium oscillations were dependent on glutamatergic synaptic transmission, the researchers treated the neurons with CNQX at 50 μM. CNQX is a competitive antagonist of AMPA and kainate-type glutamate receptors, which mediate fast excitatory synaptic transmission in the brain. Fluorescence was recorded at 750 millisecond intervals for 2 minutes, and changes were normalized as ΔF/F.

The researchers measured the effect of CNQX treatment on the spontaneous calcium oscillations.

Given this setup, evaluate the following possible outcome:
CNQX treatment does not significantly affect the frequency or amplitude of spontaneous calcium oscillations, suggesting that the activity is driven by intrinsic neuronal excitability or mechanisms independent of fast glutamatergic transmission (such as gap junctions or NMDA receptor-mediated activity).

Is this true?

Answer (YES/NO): NO